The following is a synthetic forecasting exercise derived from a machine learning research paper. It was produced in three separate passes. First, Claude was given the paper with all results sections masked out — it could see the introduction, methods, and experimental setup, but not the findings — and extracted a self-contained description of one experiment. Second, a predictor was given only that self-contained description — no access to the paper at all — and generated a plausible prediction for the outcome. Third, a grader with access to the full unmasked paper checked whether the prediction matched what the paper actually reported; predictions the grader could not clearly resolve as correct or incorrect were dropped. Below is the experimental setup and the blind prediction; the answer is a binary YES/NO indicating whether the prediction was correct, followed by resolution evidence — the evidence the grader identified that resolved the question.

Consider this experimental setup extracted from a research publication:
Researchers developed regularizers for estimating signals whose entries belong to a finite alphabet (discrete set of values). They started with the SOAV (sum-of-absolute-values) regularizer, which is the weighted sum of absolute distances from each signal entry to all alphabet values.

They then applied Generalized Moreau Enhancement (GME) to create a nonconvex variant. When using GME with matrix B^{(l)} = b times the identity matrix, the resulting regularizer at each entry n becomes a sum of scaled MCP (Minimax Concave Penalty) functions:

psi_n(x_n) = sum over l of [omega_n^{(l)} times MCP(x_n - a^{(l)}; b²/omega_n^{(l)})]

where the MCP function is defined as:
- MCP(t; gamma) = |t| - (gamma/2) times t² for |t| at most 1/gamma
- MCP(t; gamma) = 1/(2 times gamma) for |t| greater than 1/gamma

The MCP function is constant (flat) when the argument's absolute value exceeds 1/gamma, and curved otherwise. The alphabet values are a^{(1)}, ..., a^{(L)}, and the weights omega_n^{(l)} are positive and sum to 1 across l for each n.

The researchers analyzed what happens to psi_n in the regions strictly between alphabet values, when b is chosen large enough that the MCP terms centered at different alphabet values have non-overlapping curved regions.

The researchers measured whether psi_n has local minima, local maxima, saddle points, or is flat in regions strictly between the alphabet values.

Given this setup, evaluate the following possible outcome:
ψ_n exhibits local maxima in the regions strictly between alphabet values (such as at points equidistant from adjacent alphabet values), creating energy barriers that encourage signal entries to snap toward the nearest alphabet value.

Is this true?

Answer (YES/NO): NO